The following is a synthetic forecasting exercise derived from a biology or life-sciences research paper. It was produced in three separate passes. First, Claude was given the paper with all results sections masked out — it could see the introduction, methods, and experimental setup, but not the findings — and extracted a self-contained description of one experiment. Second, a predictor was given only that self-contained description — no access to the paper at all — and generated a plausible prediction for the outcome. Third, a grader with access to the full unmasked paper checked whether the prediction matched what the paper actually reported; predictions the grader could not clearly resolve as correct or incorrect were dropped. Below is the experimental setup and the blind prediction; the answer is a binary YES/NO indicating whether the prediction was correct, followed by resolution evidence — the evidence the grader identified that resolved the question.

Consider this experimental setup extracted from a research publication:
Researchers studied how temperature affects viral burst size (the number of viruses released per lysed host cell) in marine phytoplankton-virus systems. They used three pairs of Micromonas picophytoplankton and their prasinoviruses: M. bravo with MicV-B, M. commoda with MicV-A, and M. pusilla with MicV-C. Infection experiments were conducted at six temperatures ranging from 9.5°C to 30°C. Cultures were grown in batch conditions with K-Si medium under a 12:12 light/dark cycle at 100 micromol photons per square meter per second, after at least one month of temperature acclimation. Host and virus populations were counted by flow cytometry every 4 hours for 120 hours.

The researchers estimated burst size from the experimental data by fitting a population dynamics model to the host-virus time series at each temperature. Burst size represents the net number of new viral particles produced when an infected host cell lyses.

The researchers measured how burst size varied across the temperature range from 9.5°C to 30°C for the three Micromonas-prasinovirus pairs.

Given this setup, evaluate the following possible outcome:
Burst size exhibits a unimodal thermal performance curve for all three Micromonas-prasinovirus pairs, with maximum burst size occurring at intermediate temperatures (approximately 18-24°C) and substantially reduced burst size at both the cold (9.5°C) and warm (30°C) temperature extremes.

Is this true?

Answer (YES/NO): NO